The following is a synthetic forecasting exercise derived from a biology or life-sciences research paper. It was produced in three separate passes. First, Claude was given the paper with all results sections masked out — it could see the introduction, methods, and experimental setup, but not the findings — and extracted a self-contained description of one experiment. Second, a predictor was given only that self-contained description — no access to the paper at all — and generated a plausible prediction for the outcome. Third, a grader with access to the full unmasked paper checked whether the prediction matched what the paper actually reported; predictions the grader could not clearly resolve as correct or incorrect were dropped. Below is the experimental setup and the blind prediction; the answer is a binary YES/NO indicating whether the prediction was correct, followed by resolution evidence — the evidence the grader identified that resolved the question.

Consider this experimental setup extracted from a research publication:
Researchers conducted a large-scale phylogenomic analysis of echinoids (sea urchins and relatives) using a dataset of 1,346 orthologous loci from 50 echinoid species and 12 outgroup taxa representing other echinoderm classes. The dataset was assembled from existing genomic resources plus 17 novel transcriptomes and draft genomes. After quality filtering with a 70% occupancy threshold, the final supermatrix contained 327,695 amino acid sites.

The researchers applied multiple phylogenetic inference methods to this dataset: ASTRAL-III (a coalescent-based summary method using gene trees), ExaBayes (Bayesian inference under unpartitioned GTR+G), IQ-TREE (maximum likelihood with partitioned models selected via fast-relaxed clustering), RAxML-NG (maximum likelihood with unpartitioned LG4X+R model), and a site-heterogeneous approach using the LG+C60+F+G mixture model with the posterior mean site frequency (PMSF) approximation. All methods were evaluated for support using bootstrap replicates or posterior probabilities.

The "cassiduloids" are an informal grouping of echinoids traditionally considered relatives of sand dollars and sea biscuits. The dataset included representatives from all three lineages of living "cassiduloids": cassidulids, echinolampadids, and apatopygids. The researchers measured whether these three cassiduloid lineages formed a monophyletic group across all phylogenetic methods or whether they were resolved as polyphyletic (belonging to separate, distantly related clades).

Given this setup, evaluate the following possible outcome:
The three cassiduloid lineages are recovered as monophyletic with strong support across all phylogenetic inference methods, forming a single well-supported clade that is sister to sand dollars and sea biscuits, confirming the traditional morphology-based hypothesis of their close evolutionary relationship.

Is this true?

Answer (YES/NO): NO